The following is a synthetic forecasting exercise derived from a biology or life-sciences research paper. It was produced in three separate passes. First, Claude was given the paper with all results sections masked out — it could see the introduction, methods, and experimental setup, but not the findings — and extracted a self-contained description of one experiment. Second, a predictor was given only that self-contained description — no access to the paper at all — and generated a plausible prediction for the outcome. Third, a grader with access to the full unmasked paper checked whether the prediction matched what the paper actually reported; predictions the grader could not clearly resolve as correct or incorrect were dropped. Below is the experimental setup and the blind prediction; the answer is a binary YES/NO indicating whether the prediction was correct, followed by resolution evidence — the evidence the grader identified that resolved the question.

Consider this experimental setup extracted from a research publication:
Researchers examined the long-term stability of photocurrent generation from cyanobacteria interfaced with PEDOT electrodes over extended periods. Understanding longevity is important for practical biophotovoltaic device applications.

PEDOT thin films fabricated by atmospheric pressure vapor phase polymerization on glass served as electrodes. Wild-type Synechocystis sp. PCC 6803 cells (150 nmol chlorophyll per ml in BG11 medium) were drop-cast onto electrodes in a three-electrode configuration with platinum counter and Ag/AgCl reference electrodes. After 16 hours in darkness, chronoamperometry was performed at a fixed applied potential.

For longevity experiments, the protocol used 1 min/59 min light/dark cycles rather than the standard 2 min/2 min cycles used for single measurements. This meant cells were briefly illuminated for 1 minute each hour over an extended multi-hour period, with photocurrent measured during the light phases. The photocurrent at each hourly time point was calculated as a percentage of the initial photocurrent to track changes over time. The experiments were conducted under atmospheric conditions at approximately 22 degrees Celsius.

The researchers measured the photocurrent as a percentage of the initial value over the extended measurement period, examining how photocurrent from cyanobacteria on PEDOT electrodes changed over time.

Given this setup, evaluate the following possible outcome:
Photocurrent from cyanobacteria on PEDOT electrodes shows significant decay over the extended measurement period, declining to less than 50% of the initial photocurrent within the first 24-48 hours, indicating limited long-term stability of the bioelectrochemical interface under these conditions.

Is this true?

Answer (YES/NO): NO